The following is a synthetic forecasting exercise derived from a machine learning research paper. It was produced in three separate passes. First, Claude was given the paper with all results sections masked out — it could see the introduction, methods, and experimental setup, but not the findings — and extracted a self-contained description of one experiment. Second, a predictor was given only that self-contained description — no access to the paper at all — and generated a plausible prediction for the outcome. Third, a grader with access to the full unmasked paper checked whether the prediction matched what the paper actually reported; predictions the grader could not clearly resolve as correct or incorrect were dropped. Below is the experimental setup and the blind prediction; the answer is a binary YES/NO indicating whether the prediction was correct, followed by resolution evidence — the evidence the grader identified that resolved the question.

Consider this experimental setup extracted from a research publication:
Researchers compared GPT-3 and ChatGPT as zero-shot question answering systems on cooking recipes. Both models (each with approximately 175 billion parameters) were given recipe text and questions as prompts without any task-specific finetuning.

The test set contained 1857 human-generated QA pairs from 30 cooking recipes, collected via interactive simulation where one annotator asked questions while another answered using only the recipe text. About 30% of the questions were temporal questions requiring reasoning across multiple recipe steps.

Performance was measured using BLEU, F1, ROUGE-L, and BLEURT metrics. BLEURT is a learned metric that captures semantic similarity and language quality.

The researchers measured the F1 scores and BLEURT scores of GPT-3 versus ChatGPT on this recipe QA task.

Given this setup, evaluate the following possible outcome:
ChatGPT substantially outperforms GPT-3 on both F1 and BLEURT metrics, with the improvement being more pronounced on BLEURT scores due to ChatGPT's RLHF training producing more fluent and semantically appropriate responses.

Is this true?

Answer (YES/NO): NO